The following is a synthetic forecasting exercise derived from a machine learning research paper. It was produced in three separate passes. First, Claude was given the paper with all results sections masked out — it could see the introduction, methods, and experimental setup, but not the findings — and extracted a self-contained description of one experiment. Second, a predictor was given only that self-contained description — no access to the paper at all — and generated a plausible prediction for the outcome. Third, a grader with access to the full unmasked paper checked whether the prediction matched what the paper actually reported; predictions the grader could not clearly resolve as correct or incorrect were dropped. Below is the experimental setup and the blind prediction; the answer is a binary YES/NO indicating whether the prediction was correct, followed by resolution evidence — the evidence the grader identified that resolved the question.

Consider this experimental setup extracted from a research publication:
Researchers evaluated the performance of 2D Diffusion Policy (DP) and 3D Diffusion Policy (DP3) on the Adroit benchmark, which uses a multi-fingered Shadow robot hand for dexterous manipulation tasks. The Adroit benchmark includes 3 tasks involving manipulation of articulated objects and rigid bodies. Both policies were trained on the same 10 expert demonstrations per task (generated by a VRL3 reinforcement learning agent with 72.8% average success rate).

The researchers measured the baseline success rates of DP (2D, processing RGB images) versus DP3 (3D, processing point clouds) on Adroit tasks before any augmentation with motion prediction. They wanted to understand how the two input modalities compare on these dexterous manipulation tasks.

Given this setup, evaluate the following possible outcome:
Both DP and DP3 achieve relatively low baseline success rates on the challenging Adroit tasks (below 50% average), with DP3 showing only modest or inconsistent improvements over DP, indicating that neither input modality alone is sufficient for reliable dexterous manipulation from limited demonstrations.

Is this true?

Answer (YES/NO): NO